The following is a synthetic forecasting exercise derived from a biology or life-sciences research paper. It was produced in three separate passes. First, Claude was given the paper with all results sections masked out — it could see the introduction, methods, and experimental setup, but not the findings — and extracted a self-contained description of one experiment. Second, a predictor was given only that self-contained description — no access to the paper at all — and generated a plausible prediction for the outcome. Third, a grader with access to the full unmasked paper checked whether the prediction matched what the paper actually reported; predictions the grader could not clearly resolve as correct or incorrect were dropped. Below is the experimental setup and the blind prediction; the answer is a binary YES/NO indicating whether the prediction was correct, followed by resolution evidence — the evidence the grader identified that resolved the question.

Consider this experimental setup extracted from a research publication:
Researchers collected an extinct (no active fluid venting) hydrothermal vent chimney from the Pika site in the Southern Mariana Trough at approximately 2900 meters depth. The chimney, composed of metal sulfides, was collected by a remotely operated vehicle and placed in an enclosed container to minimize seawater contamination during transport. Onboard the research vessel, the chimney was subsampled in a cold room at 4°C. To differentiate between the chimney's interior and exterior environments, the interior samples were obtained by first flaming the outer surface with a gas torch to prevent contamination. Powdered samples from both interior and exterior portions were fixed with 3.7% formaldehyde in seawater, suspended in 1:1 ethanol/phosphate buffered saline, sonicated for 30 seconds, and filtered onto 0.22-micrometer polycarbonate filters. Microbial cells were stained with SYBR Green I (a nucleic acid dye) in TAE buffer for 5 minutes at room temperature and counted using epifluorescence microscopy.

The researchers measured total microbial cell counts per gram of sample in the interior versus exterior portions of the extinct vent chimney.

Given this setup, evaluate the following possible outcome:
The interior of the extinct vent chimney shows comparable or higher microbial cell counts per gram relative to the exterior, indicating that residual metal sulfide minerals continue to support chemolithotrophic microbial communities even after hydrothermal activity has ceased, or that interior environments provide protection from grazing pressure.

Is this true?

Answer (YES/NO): YES